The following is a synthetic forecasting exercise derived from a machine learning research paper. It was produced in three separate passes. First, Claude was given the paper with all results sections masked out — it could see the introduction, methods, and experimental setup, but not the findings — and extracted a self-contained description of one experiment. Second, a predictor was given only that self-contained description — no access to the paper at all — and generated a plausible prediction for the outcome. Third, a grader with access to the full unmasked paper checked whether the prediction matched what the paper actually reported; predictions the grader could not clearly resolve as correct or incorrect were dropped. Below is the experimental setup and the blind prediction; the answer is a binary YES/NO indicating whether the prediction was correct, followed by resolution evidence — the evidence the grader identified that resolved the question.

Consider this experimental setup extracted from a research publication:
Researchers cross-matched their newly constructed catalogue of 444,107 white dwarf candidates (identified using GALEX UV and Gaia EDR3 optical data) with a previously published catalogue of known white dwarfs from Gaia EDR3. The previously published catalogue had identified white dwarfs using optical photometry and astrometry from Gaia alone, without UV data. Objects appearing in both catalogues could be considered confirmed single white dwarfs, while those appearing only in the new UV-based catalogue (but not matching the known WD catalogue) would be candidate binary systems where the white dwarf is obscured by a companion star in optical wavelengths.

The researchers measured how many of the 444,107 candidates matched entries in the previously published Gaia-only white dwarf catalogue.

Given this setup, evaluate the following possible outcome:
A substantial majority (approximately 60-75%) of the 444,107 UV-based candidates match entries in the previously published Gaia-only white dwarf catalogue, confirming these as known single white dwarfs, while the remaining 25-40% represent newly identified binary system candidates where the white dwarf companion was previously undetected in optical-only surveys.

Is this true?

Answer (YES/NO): NO